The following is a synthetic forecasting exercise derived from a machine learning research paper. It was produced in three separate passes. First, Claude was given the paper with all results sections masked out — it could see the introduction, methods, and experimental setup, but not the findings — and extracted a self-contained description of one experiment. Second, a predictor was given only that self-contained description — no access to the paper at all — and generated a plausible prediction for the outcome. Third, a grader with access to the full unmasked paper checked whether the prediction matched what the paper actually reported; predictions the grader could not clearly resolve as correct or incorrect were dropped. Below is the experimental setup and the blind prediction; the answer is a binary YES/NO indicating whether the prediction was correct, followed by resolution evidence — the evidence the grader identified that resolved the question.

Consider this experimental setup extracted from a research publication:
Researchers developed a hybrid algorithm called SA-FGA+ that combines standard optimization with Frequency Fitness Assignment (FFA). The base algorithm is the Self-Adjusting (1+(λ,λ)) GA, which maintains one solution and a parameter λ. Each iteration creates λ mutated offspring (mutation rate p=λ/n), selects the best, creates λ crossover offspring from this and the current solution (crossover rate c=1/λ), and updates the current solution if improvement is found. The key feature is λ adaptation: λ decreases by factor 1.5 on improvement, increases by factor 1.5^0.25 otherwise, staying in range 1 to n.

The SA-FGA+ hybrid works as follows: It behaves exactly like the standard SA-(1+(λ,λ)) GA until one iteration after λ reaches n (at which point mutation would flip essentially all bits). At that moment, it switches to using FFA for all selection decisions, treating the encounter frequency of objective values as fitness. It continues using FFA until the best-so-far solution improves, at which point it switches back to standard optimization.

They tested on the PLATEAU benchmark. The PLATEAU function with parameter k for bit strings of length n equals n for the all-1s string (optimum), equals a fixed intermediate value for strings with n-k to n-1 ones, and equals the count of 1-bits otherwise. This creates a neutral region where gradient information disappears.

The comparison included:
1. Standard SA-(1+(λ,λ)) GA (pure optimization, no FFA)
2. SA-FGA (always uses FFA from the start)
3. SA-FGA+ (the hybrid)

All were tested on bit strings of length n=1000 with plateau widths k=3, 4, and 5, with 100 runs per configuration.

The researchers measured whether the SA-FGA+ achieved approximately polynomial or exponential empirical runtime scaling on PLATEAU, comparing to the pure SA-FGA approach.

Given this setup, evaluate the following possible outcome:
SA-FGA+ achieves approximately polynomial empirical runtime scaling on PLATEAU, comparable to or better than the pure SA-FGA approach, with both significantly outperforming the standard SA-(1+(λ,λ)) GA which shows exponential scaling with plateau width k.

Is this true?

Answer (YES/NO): YES